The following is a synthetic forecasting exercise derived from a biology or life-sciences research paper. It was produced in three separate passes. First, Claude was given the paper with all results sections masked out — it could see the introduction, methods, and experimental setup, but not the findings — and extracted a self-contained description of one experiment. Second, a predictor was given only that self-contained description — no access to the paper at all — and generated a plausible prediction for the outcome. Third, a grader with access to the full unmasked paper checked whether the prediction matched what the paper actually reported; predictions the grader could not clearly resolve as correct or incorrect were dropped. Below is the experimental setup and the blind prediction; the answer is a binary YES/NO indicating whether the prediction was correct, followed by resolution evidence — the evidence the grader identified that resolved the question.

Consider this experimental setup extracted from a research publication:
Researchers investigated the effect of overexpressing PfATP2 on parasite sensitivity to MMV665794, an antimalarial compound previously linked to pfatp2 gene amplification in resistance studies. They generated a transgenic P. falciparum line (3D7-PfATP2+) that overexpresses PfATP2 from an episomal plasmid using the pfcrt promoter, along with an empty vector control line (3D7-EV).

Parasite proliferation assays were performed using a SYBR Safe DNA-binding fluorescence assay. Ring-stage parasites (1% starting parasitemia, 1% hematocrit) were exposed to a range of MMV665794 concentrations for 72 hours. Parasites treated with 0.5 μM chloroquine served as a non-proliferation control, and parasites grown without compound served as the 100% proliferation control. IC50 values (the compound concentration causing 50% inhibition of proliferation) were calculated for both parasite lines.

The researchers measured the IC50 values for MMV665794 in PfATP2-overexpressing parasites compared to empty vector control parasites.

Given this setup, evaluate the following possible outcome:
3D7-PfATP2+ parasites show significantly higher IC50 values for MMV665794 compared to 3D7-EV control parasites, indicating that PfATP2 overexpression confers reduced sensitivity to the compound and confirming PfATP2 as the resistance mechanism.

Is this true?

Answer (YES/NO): YES